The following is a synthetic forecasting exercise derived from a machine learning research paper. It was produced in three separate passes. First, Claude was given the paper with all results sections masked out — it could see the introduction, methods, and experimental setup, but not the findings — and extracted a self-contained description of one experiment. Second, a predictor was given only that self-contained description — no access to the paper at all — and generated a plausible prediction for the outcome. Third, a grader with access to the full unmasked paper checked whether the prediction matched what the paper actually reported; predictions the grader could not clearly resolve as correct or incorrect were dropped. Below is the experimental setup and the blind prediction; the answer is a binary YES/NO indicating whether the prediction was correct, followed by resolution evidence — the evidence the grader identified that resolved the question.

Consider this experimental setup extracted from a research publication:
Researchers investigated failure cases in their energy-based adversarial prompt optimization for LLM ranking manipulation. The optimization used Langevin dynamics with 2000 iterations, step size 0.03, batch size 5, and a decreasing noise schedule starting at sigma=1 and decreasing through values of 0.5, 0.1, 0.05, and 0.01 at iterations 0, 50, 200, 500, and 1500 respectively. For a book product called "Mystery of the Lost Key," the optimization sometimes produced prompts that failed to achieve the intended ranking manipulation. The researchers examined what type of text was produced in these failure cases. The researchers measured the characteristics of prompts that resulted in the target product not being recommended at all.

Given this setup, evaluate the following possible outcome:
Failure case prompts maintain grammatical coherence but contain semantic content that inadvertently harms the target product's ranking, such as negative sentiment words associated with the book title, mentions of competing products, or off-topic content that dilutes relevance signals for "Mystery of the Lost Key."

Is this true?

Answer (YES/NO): NO